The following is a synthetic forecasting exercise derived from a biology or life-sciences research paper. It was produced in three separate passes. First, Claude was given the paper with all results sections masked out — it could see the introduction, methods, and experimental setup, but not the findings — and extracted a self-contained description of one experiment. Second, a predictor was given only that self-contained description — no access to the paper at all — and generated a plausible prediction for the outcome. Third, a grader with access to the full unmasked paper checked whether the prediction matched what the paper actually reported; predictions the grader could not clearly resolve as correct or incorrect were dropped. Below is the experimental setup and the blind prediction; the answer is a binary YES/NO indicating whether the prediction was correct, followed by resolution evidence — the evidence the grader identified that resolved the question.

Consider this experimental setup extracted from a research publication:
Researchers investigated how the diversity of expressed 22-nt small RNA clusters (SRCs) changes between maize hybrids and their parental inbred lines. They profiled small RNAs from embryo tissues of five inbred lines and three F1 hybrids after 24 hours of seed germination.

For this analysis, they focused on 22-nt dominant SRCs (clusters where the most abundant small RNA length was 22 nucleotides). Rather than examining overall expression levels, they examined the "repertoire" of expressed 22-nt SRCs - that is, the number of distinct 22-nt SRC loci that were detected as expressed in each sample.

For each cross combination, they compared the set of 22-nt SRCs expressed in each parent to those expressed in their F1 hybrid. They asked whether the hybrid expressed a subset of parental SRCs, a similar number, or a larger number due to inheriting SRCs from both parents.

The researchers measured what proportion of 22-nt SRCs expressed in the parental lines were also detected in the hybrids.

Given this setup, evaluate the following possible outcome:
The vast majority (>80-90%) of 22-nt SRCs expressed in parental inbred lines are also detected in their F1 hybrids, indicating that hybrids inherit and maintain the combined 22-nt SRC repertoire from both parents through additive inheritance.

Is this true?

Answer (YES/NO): YES